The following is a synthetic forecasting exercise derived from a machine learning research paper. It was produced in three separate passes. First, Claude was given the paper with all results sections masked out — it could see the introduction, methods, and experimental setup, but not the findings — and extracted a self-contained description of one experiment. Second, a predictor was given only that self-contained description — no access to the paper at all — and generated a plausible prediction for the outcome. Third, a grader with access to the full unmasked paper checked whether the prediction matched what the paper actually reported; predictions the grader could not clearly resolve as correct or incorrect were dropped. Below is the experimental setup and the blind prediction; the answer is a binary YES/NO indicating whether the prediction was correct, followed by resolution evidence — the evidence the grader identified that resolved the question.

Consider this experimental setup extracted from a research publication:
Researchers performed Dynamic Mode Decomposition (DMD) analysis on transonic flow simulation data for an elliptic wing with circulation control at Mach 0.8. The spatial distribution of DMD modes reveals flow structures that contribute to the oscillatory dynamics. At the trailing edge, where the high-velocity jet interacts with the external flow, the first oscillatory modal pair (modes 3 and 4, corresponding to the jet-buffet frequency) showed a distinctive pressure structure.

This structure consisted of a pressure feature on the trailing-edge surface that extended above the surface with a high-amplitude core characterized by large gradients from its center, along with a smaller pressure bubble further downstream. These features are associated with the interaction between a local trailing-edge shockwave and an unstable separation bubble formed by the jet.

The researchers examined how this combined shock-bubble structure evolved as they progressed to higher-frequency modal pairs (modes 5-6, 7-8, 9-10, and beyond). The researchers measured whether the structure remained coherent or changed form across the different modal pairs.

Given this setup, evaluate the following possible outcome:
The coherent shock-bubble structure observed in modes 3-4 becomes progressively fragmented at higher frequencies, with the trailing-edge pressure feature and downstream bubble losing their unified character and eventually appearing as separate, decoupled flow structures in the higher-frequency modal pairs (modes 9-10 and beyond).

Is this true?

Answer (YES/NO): YES